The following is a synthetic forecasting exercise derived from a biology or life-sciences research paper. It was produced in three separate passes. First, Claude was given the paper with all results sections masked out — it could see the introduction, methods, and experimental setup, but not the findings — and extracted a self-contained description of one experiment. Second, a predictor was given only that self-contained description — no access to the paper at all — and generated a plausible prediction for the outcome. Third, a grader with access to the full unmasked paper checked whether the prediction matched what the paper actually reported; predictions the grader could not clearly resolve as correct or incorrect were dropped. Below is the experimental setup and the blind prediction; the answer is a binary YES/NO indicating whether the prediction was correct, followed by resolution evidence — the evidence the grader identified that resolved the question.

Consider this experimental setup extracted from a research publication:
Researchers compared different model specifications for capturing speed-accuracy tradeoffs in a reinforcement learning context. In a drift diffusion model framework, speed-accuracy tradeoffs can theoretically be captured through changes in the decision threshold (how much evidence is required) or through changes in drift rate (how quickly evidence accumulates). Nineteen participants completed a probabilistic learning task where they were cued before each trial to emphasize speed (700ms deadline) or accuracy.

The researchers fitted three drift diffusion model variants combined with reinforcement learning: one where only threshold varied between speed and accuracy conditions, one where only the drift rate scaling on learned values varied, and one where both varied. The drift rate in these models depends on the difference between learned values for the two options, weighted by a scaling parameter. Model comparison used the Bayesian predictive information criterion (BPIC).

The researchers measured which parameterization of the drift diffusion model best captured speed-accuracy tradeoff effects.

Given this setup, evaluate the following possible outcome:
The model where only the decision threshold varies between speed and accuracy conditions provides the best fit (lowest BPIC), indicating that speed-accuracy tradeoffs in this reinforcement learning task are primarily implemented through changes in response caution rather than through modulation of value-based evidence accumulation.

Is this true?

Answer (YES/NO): YES